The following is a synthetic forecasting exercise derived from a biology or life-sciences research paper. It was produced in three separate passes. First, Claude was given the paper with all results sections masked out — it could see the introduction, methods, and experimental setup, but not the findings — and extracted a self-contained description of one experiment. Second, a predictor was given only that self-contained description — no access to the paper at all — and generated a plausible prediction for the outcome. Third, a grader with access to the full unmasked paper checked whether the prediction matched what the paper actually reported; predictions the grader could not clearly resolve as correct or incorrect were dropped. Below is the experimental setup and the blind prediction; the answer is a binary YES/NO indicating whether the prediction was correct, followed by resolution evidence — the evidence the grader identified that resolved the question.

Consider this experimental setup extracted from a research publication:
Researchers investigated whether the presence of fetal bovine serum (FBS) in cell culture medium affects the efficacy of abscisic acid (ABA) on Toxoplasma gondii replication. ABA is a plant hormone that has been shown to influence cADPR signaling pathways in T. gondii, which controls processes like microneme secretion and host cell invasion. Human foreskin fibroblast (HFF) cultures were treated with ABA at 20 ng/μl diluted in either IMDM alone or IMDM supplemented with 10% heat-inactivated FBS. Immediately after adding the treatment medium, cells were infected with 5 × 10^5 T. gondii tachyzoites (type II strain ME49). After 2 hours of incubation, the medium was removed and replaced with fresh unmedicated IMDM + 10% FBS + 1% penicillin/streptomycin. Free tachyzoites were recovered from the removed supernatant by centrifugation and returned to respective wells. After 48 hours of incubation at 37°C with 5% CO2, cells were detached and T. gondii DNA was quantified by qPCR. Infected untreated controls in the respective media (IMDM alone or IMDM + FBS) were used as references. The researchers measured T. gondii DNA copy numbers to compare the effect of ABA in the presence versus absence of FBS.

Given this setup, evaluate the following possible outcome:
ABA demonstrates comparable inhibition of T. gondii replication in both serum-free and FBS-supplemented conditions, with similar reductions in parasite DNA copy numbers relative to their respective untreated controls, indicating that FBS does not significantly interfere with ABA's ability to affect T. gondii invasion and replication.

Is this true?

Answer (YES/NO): NO